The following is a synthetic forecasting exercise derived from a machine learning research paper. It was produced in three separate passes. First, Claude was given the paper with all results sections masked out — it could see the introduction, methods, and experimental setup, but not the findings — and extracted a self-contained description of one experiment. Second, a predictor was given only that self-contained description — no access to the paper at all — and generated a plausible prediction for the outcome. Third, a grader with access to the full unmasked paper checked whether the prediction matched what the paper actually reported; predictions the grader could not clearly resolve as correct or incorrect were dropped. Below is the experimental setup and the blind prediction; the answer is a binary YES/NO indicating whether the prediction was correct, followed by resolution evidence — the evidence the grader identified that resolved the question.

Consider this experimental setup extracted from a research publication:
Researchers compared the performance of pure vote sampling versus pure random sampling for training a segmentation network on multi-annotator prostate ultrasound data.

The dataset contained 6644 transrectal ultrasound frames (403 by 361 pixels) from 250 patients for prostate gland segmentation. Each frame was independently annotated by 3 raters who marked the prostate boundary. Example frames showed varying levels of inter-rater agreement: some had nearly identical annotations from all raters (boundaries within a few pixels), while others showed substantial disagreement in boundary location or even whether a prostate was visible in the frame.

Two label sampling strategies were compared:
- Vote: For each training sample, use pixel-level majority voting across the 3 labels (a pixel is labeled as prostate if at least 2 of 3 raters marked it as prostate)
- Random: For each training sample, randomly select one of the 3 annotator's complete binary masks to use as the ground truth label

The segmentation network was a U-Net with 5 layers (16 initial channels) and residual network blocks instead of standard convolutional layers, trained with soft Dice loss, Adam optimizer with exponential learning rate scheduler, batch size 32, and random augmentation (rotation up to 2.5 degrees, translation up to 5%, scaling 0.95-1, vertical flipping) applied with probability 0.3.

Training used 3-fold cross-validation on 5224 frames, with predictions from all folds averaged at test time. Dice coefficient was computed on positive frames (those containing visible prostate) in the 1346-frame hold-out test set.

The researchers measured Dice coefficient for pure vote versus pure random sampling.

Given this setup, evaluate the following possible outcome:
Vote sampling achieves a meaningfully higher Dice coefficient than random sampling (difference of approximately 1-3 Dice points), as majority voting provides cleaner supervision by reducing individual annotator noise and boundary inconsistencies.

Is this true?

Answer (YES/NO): NO